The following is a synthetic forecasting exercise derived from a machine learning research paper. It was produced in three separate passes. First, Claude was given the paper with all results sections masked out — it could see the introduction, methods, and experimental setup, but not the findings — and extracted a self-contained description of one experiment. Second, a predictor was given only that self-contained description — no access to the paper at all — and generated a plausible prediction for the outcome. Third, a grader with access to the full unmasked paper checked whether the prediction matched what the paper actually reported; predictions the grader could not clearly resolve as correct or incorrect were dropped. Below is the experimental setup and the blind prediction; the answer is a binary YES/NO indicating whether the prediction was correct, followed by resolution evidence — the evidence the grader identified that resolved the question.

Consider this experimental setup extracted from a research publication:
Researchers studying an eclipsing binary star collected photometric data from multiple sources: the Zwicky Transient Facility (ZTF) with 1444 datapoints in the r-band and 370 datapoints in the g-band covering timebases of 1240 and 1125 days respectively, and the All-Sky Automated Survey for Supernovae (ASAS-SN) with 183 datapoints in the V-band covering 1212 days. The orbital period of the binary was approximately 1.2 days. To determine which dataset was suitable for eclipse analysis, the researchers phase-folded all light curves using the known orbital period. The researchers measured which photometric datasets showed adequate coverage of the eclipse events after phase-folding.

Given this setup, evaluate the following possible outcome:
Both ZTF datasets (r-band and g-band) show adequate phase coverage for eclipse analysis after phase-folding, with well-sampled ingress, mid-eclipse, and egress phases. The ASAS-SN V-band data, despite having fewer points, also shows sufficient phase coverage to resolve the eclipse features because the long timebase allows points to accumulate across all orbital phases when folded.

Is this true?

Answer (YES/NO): NO